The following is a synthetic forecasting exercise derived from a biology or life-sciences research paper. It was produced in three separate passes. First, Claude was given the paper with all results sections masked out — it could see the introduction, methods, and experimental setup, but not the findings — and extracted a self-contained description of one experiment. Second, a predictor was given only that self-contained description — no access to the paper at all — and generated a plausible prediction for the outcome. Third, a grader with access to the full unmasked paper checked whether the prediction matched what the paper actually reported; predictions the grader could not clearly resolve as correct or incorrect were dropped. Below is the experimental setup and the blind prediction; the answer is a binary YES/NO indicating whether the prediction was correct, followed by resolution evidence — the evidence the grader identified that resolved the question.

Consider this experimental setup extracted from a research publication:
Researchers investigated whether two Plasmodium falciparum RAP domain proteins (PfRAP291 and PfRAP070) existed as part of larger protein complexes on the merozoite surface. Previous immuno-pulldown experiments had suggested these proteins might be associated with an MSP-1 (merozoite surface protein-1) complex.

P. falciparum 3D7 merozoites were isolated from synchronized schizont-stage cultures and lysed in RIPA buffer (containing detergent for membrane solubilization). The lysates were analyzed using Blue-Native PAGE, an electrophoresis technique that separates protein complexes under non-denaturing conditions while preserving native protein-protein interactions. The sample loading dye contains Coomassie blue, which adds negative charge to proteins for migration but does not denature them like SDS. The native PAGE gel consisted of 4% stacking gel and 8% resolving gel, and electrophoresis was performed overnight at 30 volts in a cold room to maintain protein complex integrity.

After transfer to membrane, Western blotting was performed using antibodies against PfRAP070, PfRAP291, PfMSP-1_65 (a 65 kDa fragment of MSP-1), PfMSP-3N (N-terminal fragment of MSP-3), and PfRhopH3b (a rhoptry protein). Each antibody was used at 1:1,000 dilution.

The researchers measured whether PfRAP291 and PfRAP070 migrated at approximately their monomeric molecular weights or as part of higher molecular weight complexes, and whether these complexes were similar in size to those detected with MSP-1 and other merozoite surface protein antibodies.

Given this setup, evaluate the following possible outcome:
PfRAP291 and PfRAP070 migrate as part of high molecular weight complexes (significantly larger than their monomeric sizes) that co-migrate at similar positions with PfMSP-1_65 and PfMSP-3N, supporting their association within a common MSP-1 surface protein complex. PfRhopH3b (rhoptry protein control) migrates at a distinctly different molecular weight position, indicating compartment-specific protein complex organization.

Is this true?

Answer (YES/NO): NO